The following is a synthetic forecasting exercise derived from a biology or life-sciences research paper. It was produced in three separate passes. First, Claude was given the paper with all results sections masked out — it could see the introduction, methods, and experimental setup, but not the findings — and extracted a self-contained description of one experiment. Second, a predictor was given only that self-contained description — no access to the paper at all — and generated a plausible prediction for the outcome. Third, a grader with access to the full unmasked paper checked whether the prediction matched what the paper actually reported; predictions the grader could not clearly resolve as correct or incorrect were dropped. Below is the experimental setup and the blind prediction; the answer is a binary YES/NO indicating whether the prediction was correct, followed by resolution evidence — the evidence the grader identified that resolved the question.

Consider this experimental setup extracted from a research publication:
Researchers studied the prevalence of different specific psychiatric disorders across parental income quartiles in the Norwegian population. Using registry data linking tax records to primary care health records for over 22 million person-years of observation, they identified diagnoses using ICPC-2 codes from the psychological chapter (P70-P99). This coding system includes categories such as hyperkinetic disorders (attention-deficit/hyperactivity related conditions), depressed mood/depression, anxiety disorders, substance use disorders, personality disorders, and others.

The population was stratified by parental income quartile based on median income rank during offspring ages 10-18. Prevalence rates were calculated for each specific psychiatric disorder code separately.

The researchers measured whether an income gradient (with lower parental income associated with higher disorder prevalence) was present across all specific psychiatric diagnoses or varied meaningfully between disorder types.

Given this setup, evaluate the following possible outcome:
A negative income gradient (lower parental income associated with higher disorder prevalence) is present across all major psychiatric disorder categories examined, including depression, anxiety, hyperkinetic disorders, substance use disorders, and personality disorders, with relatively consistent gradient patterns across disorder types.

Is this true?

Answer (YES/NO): YES